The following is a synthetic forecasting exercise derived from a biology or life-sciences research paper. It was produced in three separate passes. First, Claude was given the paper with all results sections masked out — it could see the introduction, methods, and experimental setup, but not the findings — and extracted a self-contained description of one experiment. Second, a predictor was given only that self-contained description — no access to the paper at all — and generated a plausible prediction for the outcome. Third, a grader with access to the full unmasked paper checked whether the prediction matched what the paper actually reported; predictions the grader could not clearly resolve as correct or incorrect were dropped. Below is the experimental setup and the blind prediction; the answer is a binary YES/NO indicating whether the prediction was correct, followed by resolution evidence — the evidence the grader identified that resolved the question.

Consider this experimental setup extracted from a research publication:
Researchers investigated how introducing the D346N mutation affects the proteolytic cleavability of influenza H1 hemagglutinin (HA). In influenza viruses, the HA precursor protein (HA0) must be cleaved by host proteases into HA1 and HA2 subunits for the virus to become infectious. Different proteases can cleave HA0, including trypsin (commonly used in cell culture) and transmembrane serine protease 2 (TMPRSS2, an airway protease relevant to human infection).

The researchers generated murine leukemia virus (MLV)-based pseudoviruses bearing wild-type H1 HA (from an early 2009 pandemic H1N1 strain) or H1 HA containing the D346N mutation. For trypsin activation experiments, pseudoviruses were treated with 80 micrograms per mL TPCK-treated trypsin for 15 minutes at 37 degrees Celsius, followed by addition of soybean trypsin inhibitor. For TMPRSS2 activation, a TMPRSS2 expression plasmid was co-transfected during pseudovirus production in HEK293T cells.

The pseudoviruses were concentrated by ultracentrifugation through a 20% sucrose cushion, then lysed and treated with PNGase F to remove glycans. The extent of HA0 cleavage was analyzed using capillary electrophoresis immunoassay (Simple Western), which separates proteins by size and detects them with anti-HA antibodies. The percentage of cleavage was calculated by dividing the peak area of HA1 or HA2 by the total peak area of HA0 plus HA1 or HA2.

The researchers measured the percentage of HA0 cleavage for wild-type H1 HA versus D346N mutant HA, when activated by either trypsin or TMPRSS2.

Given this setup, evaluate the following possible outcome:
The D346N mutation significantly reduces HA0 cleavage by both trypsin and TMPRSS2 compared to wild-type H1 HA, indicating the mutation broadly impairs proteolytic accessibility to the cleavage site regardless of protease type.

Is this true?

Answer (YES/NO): NO